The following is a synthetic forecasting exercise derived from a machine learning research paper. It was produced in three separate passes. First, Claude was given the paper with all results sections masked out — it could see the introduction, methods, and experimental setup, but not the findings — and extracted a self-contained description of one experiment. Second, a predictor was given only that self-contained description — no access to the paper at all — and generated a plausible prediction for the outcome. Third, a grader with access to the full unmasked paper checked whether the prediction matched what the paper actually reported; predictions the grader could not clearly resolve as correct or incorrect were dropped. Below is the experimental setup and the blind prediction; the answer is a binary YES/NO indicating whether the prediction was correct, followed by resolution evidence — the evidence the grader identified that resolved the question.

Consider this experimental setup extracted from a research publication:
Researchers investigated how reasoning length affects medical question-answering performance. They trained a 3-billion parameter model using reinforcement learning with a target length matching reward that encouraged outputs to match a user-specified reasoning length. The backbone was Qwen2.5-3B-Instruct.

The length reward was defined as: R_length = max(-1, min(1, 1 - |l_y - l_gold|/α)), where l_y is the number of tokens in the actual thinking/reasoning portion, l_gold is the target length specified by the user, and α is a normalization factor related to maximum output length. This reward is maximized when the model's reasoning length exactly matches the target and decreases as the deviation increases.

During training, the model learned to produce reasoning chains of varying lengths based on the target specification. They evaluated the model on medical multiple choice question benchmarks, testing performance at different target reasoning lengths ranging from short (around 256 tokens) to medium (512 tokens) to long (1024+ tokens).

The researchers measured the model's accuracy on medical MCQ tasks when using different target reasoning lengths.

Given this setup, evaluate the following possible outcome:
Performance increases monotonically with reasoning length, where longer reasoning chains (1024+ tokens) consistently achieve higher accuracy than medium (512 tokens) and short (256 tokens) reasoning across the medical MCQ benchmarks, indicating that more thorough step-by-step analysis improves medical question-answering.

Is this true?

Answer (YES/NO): NO